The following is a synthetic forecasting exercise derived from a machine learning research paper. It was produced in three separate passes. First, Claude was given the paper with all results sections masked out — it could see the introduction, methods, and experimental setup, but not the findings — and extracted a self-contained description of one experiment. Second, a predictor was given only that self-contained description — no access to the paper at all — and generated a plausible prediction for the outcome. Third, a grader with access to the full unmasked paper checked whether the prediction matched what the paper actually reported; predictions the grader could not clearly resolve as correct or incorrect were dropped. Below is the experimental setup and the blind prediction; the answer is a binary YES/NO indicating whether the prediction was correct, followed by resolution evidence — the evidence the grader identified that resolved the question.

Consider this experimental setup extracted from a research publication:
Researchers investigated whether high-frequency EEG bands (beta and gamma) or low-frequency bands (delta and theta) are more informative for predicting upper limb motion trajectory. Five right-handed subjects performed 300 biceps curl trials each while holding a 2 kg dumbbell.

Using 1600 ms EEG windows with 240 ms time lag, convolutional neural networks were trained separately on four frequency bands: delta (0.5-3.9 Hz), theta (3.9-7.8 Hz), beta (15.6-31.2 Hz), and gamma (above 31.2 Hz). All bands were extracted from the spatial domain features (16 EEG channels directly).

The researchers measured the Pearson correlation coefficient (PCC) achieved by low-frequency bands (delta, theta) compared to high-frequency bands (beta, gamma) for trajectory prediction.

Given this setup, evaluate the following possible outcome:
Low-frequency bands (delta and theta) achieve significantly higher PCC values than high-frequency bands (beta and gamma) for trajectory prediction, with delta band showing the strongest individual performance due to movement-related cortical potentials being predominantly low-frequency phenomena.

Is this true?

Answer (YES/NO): YES